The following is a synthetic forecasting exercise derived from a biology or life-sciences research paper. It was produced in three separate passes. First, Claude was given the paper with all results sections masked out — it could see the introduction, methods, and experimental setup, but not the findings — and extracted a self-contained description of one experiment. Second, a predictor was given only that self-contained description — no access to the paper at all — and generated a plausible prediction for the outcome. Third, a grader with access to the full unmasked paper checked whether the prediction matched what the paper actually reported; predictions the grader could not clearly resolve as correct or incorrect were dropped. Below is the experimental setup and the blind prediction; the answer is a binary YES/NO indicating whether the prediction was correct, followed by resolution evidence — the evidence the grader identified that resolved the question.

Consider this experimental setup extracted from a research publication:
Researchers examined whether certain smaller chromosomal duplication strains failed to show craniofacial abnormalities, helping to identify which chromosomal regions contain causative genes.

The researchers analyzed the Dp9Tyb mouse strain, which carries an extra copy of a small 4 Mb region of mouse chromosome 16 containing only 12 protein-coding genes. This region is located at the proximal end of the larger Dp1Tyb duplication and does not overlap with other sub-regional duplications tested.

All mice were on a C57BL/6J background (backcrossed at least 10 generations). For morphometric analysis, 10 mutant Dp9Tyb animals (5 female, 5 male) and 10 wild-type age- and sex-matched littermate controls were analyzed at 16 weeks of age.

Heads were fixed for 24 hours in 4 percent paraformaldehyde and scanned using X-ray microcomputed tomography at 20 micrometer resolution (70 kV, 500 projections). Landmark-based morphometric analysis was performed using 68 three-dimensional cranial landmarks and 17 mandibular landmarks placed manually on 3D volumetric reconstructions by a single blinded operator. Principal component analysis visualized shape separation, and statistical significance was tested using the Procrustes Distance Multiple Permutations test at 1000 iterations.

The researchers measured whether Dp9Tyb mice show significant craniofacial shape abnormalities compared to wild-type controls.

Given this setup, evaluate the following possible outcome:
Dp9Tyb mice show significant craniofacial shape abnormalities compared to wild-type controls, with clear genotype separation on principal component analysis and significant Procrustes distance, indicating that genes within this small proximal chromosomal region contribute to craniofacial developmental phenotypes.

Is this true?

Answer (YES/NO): NO